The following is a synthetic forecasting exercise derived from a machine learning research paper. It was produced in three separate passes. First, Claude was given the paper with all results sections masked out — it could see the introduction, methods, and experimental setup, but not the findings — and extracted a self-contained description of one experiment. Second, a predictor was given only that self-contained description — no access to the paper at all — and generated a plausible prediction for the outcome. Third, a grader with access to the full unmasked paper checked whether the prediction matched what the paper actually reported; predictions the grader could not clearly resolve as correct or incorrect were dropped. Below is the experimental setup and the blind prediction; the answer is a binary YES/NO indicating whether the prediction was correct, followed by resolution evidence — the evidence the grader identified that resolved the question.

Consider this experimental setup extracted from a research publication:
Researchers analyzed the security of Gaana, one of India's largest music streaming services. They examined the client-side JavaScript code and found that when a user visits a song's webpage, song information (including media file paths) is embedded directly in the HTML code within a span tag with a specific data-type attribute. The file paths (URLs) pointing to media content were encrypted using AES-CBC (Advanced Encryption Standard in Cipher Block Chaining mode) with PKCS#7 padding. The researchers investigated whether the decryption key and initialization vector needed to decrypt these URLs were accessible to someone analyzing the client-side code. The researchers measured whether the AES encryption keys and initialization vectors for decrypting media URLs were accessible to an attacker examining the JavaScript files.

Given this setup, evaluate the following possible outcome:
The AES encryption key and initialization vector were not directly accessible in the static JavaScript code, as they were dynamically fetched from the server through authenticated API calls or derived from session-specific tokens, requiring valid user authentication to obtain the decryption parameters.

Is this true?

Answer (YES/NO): NO